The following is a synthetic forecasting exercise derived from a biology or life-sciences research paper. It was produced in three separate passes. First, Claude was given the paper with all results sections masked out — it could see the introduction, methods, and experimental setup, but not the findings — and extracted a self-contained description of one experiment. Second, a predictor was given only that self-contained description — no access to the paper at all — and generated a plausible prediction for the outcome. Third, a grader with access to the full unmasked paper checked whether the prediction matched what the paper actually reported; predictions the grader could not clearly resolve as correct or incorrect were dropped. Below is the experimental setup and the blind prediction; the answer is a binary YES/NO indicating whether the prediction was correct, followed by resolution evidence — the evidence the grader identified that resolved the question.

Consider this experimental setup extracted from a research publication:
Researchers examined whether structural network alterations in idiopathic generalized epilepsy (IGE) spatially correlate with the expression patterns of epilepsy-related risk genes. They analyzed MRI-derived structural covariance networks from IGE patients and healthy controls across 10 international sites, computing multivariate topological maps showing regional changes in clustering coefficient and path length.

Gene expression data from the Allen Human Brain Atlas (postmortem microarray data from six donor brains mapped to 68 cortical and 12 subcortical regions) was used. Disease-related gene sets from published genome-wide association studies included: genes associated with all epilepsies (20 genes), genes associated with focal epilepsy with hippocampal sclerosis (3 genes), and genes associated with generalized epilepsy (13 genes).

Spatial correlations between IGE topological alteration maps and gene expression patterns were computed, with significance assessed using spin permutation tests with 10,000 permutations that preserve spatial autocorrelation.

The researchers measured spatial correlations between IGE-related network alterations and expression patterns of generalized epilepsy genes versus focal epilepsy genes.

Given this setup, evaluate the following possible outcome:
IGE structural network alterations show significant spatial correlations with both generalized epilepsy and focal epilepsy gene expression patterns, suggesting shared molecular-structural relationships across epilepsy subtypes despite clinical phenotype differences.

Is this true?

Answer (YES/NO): NO